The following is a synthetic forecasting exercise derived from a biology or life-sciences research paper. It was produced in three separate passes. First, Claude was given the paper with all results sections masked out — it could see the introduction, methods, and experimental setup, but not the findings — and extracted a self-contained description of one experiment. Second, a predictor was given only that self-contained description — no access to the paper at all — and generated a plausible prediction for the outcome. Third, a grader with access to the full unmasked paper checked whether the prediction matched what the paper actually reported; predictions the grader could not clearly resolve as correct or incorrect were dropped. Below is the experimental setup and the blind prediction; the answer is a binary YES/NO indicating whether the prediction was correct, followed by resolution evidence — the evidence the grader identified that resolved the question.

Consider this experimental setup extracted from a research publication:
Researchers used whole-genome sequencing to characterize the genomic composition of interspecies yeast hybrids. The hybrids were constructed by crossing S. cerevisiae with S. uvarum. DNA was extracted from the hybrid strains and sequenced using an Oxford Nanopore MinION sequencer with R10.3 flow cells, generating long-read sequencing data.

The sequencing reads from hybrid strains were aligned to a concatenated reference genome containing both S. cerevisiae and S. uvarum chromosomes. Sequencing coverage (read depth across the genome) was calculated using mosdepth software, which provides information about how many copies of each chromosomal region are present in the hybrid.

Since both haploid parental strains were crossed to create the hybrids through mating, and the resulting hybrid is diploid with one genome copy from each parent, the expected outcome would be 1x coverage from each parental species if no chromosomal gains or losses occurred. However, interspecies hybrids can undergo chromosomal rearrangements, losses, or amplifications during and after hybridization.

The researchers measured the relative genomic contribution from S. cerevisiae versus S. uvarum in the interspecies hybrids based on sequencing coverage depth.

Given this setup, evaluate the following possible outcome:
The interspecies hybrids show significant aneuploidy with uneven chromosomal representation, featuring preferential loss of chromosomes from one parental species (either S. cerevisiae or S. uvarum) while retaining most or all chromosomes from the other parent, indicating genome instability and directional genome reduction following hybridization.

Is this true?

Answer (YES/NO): NO